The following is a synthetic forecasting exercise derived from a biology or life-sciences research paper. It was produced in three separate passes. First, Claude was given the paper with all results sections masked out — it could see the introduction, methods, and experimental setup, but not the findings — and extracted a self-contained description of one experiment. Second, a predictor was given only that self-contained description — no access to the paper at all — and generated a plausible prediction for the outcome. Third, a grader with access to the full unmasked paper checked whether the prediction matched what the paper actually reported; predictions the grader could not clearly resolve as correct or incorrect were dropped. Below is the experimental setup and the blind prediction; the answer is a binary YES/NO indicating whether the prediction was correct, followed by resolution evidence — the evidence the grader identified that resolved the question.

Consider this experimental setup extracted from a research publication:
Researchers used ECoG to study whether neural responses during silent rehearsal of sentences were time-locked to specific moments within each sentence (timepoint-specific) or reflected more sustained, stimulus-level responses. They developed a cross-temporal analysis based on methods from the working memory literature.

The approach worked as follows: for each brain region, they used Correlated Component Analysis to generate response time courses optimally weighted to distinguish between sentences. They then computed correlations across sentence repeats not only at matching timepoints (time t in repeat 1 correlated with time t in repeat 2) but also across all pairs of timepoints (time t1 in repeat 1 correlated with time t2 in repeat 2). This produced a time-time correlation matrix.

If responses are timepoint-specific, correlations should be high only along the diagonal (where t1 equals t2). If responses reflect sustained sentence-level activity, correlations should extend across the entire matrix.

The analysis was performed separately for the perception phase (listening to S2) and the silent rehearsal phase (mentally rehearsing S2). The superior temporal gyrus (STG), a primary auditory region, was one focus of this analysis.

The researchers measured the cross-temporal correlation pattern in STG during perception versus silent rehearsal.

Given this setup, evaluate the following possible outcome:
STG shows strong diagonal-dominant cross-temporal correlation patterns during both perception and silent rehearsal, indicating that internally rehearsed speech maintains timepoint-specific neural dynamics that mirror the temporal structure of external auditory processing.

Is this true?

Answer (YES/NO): NO